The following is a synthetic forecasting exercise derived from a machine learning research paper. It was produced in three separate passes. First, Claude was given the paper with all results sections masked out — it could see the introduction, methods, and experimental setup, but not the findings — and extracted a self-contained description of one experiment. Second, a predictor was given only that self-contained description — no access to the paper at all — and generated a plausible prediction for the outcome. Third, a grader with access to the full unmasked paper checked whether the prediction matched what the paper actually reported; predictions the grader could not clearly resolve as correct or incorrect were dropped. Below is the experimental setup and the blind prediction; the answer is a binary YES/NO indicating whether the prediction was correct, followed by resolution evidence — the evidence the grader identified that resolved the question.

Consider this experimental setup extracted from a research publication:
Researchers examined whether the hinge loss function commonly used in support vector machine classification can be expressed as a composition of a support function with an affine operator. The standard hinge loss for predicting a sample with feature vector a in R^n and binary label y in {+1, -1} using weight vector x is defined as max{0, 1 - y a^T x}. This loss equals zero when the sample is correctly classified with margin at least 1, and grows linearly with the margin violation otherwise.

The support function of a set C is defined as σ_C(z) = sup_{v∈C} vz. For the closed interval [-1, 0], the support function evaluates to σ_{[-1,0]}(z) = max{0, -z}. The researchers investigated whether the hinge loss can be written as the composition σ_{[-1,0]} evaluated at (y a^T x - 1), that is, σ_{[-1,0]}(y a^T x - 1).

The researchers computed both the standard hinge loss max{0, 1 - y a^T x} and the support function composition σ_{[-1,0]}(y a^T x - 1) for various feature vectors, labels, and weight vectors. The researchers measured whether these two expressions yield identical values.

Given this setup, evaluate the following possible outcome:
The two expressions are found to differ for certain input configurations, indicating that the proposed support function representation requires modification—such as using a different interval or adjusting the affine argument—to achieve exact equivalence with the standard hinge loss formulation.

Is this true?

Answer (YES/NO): NO